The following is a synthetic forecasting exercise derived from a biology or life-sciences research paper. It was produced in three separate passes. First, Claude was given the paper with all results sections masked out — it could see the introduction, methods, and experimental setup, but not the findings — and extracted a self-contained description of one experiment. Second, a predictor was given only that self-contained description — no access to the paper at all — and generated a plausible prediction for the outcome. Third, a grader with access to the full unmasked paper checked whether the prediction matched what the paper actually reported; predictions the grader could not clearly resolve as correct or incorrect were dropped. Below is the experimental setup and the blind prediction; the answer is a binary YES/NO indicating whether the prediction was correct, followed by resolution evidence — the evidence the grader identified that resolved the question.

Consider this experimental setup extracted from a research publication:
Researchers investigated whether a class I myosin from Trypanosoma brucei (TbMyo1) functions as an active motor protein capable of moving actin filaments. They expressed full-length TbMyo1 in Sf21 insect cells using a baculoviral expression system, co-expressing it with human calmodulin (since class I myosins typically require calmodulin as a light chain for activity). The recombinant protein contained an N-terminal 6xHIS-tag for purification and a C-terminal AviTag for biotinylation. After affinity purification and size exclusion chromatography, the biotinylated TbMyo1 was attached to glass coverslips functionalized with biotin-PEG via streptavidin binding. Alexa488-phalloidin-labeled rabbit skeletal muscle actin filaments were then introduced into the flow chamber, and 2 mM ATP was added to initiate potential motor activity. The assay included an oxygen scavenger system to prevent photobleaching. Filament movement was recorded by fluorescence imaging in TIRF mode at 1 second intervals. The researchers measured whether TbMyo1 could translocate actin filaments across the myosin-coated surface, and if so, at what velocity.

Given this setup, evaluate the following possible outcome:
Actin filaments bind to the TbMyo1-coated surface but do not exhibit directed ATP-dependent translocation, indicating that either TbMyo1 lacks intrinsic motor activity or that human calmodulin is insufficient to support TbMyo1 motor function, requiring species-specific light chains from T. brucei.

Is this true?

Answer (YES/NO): NO